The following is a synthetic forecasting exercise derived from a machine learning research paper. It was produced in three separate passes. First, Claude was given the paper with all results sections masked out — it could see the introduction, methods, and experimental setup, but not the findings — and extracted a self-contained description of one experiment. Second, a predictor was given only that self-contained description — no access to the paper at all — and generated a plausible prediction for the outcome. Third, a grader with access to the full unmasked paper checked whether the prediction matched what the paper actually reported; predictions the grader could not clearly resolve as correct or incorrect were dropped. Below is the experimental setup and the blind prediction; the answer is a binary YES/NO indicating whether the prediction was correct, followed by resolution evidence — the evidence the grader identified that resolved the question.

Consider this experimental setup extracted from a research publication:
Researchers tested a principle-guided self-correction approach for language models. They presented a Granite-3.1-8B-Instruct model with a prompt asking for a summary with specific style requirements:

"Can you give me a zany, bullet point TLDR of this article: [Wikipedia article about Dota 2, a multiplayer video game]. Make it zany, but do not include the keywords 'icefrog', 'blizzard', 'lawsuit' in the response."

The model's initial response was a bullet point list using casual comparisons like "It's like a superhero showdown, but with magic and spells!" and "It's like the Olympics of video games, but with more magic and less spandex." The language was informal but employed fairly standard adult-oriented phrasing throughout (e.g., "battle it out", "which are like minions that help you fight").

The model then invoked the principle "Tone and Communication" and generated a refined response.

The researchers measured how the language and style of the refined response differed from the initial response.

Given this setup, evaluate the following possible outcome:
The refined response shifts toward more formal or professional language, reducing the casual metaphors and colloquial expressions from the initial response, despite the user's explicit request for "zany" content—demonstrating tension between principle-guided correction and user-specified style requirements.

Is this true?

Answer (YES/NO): NO